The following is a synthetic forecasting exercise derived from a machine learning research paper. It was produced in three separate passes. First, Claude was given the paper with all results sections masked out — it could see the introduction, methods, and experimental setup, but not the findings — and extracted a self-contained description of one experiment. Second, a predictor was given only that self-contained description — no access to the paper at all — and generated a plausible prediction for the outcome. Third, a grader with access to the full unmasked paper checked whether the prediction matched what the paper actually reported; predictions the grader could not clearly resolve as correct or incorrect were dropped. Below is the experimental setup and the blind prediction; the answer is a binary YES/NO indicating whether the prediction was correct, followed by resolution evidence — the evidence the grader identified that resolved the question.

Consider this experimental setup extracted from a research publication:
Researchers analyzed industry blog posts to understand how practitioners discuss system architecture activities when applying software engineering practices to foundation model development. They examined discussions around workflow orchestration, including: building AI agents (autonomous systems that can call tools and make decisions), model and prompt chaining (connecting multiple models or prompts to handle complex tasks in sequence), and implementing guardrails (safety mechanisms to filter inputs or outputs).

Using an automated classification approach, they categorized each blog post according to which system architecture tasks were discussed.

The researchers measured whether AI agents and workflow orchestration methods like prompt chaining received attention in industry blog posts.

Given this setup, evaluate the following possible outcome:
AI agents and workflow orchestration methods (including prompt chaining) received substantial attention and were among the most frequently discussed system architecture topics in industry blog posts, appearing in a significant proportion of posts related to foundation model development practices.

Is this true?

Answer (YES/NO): YES